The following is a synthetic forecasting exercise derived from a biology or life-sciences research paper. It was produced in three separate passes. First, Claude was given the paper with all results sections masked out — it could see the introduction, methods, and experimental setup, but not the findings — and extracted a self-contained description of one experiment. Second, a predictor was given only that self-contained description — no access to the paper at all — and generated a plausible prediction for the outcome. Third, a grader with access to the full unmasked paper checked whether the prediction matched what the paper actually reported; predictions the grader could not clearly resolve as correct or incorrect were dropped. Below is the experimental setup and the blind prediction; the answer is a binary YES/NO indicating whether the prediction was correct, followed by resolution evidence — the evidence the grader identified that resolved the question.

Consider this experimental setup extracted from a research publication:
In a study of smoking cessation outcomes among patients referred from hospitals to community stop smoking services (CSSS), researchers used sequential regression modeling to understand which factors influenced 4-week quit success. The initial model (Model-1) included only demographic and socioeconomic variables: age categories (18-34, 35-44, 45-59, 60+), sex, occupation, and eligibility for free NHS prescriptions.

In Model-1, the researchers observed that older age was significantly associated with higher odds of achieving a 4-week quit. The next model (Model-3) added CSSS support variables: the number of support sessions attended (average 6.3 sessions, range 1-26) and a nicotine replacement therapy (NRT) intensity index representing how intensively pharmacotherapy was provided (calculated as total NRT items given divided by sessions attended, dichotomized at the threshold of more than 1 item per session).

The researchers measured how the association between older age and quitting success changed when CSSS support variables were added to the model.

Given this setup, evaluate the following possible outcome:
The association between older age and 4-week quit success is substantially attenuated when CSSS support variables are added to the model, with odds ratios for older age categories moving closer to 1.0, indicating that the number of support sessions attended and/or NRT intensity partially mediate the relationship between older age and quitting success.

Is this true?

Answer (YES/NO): YES